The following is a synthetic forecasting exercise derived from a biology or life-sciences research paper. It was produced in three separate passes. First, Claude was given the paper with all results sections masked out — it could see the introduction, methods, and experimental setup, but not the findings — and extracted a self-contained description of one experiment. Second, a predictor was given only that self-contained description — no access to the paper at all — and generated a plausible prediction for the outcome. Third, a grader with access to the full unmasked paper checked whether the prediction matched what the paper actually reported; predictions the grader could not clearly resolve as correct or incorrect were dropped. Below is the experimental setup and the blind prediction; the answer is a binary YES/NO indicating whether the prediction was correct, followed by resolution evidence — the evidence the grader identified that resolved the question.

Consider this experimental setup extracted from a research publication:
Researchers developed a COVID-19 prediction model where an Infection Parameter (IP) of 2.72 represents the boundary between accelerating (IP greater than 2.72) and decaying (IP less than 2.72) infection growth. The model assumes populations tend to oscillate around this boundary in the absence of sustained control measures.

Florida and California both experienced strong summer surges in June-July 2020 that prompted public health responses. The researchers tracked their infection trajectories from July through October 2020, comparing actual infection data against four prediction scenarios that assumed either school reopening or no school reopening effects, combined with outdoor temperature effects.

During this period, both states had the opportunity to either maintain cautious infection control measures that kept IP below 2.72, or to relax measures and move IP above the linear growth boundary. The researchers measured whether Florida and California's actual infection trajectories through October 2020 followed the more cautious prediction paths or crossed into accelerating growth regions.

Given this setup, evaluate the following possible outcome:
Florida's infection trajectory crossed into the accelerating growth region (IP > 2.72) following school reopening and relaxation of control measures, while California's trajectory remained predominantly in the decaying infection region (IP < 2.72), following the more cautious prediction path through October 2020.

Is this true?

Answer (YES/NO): NO